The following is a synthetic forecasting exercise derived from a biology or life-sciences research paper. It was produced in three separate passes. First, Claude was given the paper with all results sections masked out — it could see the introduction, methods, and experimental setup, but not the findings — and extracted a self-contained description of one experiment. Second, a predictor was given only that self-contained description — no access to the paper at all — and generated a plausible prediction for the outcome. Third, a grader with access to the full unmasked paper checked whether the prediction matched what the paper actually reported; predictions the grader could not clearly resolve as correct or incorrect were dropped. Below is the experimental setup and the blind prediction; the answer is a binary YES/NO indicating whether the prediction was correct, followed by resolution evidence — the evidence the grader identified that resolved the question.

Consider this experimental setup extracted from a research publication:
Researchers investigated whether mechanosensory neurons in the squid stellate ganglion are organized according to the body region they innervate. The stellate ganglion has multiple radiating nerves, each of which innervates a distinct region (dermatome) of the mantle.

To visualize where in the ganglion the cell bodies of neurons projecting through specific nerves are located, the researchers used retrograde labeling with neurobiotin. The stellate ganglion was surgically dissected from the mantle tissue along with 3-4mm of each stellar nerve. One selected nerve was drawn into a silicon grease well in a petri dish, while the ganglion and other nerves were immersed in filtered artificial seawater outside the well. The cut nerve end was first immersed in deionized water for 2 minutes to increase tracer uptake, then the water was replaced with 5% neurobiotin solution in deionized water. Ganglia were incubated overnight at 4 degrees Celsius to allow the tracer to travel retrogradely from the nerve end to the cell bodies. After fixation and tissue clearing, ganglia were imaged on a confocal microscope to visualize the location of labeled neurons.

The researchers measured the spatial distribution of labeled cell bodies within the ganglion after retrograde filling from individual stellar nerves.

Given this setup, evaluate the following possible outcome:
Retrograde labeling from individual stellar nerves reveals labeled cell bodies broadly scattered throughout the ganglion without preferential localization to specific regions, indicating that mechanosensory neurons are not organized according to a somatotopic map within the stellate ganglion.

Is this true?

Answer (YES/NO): NO